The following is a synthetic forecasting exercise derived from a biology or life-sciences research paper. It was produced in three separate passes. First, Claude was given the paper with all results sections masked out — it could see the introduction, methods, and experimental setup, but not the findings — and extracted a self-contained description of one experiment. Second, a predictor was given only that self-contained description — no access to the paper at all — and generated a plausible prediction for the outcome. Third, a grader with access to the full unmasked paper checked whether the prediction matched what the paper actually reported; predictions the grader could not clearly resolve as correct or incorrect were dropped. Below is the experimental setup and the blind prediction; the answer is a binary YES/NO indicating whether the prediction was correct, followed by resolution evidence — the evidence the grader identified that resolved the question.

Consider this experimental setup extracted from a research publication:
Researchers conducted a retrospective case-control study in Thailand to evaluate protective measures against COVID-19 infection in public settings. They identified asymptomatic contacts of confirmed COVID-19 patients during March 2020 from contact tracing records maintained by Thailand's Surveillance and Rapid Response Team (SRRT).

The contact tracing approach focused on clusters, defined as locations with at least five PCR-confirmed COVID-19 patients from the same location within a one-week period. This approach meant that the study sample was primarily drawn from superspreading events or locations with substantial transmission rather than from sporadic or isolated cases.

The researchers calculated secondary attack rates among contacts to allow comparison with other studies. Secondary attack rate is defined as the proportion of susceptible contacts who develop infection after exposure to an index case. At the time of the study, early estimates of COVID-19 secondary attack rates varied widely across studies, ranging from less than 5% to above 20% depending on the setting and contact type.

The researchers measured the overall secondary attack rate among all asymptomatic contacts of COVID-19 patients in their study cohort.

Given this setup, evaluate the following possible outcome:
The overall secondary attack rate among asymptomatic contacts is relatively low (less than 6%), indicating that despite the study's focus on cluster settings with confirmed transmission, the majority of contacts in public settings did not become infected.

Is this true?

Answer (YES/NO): NO